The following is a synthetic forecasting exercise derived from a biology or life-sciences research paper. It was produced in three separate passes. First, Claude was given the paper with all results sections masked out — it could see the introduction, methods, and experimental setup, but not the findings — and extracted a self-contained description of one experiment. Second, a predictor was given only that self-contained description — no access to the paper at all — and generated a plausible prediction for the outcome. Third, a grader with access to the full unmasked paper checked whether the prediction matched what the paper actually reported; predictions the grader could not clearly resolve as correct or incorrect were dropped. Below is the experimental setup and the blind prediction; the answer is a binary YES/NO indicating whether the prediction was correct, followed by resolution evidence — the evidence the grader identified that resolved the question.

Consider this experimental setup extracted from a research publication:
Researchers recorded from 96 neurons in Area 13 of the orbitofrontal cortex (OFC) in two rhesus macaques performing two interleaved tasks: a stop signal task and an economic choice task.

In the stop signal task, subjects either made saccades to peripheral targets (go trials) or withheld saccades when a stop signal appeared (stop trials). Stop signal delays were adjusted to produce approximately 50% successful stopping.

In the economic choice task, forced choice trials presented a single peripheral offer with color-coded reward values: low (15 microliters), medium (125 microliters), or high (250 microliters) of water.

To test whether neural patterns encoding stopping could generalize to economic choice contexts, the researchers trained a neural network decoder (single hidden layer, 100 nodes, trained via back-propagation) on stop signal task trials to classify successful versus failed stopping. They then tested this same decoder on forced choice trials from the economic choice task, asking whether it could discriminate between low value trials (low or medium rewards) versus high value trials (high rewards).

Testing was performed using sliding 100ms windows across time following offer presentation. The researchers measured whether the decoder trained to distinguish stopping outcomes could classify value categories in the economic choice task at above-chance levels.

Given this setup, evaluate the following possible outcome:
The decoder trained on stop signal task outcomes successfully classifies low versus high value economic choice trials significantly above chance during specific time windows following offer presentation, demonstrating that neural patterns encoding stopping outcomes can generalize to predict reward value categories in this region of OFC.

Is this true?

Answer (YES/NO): YES